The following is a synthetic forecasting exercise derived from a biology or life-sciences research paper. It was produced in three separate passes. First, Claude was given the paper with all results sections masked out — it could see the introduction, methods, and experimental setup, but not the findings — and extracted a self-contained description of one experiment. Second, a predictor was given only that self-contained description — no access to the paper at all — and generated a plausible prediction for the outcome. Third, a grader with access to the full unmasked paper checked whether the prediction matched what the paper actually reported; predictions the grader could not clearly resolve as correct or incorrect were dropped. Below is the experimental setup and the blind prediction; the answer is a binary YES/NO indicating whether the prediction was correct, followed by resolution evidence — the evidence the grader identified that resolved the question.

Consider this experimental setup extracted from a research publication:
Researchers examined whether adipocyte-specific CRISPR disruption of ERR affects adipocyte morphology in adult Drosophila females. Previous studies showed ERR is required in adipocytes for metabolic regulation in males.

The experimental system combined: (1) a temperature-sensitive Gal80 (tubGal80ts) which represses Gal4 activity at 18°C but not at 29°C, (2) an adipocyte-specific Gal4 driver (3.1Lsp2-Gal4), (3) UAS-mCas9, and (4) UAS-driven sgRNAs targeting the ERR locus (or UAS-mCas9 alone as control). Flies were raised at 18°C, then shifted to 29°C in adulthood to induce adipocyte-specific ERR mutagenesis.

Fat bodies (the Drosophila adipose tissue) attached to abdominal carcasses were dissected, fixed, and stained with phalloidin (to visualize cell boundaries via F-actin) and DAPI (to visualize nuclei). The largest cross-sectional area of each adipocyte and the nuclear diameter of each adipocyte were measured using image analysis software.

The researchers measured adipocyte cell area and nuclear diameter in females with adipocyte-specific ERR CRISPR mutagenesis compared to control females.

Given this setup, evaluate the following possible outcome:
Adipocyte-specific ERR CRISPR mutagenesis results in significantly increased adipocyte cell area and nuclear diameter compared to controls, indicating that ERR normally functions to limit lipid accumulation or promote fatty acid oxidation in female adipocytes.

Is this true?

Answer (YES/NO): NO